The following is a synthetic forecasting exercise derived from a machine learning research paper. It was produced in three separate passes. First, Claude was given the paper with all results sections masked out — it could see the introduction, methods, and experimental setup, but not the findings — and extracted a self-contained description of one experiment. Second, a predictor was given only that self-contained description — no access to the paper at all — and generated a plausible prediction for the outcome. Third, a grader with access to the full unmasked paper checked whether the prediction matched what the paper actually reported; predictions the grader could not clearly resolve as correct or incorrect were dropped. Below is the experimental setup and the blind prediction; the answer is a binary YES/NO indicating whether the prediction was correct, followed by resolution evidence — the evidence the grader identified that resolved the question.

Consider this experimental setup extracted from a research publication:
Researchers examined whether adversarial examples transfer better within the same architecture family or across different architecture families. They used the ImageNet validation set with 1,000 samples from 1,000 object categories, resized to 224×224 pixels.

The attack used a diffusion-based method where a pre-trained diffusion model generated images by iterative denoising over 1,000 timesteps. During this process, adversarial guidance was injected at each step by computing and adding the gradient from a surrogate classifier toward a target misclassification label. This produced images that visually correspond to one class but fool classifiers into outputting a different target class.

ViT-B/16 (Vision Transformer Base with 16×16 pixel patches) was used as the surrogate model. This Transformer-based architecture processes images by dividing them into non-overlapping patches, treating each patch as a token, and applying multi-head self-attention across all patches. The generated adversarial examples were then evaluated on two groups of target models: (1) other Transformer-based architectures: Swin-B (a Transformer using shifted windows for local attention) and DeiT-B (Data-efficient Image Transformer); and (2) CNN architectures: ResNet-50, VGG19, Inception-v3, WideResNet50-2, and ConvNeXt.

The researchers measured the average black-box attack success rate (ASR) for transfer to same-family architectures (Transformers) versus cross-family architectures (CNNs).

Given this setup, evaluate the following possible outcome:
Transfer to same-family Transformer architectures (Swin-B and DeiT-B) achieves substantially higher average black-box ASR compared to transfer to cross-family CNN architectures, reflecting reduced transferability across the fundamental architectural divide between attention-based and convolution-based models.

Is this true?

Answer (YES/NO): NO